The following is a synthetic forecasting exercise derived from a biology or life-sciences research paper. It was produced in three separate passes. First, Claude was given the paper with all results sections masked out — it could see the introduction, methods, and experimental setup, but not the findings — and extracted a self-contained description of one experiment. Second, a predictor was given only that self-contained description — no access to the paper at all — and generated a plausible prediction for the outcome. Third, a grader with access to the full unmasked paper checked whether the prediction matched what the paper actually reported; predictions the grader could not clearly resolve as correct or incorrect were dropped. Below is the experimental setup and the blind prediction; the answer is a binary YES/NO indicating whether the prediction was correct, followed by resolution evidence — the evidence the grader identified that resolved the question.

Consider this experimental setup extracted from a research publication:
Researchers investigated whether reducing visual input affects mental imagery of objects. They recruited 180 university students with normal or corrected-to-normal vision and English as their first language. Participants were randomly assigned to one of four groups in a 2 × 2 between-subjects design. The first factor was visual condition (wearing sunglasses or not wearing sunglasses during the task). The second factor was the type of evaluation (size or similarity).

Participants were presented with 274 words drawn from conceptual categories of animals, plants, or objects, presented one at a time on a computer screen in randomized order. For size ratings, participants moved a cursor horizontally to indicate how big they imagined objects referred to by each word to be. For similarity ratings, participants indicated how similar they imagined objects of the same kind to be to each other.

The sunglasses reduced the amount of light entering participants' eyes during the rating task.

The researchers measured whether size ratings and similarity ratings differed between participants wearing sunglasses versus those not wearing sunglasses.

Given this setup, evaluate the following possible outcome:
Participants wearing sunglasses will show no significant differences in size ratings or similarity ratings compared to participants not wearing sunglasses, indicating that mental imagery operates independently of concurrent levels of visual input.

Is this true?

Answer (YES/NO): NO